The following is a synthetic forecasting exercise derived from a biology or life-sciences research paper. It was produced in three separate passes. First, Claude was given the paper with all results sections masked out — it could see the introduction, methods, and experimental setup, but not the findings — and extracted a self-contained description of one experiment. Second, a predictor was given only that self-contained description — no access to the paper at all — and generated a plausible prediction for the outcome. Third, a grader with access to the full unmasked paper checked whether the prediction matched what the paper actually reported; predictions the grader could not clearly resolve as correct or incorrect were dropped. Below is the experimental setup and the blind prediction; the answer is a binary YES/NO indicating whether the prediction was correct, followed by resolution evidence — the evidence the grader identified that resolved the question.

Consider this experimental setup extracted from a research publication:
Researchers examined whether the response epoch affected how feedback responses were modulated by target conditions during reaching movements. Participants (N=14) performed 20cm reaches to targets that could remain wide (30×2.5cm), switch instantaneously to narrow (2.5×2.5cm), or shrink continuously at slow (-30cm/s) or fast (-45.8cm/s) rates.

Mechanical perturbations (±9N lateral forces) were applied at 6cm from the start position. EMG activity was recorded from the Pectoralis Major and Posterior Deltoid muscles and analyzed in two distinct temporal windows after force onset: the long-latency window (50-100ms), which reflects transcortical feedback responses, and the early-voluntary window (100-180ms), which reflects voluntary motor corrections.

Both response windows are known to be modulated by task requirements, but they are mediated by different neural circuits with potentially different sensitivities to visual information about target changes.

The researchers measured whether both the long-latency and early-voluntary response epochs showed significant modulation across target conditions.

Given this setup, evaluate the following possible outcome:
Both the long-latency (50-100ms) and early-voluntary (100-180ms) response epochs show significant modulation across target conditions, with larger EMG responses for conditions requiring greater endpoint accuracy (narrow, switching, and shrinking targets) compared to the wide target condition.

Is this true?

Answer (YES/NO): YES